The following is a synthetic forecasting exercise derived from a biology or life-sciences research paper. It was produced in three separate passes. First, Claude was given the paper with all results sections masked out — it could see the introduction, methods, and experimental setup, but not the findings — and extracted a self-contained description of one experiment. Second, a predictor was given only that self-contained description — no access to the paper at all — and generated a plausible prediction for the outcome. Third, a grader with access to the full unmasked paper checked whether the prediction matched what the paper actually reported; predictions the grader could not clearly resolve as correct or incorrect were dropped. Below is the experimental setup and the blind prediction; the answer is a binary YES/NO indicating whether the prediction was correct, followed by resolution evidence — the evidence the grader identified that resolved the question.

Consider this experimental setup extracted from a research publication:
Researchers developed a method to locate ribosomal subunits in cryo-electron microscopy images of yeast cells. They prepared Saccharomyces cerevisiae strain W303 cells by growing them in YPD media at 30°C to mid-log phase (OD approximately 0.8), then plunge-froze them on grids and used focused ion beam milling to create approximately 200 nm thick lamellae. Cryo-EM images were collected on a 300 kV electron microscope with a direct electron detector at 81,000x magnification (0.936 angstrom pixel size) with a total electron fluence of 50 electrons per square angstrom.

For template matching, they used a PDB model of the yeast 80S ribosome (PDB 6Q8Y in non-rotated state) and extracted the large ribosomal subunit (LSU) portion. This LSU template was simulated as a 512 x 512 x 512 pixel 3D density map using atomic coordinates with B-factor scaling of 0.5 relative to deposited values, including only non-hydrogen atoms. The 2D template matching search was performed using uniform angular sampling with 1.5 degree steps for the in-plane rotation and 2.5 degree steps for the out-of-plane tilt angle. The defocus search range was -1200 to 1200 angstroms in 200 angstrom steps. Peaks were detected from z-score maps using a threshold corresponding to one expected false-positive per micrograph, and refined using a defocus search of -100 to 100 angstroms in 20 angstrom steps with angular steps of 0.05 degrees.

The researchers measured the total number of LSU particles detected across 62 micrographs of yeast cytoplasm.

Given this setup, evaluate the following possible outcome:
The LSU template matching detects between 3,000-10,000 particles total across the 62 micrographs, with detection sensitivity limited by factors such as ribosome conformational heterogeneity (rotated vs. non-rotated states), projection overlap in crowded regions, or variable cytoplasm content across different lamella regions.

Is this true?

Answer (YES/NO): NO